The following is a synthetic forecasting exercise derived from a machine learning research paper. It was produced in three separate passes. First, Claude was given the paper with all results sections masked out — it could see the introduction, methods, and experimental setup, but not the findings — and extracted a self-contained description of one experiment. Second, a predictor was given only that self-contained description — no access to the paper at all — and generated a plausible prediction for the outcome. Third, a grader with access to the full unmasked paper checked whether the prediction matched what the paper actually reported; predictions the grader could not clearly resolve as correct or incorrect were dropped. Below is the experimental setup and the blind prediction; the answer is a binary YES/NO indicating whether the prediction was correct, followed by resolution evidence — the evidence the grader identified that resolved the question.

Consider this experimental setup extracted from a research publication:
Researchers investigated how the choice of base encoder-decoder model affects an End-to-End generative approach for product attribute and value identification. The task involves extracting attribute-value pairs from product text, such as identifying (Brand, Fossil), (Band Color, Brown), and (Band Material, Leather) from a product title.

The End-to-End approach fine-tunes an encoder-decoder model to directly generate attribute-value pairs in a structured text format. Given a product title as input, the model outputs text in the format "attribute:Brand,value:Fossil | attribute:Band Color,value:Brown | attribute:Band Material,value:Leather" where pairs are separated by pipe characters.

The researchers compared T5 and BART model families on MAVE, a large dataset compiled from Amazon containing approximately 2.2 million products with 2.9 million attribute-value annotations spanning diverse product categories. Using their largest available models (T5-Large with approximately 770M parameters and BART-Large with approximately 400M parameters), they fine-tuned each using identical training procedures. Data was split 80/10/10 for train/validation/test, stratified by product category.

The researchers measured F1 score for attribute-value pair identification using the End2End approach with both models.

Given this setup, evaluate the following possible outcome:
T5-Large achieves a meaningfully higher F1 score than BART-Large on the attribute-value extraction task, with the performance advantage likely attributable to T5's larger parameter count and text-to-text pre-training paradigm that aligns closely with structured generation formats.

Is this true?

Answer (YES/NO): NO